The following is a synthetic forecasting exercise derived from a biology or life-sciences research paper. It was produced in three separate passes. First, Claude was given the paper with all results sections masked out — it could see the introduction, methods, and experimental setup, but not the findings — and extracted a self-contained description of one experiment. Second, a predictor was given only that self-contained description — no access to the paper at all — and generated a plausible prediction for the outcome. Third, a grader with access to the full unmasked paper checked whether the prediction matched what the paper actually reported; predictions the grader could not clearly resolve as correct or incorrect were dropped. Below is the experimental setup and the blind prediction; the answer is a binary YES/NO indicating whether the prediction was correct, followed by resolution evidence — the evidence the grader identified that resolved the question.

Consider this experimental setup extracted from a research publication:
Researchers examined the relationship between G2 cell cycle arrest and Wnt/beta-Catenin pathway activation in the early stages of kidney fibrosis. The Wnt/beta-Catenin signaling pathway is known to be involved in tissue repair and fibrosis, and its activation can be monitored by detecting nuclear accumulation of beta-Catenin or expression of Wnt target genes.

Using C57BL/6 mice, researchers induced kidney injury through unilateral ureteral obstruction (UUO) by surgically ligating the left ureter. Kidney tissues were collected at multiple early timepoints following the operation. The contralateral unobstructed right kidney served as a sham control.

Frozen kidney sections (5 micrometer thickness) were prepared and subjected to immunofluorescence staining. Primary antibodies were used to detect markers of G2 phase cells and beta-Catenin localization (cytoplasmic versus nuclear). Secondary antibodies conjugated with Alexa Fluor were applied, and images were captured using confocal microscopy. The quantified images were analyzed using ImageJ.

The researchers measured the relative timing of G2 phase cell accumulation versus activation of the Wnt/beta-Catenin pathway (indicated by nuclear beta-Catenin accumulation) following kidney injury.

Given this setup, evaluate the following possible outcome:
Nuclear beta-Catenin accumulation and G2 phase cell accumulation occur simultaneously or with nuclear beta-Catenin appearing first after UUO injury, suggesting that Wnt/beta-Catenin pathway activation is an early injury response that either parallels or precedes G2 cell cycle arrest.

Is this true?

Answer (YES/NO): NO